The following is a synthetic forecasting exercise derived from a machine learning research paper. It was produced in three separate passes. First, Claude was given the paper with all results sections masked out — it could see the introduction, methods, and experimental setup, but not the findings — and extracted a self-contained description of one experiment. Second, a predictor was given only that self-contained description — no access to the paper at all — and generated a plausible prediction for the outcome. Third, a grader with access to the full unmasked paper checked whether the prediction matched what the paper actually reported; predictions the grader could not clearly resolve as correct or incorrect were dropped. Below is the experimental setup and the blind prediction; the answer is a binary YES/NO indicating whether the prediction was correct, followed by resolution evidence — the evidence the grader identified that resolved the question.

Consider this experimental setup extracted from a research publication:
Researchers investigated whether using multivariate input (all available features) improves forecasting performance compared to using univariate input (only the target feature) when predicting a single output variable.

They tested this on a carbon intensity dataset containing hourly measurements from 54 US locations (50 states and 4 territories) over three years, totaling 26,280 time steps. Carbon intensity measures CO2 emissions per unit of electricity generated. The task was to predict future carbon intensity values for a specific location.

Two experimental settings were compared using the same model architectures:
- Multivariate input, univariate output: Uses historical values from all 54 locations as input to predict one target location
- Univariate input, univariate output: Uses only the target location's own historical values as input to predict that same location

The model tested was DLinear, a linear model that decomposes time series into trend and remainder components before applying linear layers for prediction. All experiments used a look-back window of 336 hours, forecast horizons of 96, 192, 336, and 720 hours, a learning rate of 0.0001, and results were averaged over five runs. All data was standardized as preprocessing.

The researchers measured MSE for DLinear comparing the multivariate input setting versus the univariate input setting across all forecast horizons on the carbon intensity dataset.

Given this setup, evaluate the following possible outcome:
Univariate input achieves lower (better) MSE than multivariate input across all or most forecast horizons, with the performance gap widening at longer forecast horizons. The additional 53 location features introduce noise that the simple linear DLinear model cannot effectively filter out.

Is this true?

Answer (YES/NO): NO